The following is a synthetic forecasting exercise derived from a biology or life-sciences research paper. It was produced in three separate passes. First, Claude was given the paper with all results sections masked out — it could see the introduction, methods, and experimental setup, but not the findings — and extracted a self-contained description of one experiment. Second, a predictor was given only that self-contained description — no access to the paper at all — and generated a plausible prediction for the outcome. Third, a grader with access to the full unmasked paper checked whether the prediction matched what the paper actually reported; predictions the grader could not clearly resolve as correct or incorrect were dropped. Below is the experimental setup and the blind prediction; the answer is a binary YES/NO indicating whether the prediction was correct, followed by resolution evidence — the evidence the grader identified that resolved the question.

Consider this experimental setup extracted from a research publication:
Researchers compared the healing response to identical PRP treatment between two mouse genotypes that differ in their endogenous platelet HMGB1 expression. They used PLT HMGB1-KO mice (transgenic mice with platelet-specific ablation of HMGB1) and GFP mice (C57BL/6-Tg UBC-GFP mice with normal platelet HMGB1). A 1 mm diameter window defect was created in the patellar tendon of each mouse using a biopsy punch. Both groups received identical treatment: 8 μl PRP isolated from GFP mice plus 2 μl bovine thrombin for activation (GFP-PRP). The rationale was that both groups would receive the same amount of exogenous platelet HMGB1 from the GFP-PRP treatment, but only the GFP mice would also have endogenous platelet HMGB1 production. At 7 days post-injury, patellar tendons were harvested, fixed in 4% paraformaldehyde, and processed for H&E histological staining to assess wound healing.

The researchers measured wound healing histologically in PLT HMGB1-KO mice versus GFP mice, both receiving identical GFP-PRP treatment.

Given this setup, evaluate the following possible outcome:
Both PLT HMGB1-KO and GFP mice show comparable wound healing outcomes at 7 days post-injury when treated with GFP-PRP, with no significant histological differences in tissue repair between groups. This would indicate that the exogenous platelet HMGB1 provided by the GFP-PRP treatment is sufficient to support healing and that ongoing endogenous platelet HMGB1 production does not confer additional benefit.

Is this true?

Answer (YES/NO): NO